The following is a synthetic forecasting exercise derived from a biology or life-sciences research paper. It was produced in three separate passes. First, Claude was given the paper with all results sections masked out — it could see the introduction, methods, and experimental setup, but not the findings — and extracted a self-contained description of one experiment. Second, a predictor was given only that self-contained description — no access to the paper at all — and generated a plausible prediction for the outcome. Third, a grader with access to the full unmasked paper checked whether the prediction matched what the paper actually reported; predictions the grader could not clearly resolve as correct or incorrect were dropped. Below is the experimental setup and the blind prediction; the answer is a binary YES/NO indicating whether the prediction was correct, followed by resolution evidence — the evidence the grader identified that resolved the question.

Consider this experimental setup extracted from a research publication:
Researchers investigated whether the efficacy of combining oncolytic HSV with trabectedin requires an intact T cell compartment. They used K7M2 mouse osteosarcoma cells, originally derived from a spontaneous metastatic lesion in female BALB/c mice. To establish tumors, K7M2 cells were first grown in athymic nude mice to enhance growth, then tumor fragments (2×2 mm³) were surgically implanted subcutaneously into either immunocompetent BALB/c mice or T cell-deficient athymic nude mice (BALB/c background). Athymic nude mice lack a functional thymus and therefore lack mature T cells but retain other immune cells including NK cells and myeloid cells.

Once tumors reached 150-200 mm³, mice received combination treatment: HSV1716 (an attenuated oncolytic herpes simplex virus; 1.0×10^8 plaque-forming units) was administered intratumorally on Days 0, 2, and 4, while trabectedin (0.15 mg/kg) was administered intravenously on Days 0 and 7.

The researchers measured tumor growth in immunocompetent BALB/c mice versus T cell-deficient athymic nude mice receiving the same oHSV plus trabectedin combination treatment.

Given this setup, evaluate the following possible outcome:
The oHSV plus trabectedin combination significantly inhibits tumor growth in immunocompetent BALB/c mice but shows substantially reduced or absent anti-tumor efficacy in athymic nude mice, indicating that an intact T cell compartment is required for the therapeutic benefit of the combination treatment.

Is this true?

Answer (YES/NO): NO